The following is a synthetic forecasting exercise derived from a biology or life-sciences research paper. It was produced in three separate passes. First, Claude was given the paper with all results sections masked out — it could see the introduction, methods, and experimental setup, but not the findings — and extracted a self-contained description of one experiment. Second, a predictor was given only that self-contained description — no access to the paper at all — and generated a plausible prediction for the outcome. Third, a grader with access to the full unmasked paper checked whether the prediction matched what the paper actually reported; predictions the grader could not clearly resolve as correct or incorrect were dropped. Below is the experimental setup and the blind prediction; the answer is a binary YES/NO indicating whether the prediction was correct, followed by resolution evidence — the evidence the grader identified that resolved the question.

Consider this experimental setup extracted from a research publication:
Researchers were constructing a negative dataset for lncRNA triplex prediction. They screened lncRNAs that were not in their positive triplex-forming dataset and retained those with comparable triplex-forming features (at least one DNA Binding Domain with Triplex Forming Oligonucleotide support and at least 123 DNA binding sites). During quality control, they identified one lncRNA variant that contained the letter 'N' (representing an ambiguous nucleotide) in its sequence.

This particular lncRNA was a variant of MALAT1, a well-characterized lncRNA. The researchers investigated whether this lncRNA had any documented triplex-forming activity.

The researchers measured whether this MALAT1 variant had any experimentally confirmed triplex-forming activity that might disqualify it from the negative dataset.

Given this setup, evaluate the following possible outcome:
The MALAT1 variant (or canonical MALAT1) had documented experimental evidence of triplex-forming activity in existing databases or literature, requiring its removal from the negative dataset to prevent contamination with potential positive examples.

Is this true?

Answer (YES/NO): YES